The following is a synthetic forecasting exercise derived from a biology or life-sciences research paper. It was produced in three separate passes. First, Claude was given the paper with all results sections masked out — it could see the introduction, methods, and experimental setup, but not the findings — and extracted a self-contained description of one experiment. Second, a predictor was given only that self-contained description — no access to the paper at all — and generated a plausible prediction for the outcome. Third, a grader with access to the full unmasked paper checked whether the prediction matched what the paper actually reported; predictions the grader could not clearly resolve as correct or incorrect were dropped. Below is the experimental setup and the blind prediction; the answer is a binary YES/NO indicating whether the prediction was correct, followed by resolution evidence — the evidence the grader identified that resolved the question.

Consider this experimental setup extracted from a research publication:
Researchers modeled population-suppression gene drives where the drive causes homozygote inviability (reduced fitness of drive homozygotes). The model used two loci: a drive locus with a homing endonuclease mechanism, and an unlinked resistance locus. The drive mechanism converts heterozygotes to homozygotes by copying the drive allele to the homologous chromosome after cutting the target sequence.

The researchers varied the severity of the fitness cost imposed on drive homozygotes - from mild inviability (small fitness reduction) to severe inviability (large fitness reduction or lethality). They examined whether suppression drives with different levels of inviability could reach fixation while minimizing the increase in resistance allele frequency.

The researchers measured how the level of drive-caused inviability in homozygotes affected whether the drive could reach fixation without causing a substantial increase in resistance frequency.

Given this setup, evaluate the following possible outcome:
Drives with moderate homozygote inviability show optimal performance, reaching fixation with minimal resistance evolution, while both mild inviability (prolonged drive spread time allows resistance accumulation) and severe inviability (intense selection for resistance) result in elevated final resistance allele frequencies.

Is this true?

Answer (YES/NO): NO